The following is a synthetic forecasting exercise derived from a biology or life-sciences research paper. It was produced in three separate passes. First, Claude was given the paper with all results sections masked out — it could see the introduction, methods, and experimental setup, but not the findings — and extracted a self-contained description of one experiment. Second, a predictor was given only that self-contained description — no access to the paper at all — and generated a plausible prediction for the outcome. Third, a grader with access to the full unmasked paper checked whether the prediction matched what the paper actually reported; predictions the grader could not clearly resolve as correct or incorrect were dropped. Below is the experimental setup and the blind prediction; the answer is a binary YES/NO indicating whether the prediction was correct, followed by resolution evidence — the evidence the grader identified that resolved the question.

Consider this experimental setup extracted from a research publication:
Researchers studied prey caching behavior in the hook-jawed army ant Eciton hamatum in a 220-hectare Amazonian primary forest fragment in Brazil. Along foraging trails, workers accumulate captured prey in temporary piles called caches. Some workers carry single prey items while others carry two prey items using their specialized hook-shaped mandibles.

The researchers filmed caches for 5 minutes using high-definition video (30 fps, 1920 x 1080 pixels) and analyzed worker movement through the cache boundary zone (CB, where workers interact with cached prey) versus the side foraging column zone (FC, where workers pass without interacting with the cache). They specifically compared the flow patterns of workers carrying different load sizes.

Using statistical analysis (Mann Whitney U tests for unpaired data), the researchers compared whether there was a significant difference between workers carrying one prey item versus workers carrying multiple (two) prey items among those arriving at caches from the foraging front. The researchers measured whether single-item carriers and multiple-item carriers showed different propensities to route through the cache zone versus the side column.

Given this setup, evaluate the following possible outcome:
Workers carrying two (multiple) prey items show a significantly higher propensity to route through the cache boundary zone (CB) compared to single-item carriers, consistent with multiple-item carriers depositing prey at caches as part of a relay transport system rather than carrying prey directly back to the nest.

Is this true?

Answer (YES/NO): NO